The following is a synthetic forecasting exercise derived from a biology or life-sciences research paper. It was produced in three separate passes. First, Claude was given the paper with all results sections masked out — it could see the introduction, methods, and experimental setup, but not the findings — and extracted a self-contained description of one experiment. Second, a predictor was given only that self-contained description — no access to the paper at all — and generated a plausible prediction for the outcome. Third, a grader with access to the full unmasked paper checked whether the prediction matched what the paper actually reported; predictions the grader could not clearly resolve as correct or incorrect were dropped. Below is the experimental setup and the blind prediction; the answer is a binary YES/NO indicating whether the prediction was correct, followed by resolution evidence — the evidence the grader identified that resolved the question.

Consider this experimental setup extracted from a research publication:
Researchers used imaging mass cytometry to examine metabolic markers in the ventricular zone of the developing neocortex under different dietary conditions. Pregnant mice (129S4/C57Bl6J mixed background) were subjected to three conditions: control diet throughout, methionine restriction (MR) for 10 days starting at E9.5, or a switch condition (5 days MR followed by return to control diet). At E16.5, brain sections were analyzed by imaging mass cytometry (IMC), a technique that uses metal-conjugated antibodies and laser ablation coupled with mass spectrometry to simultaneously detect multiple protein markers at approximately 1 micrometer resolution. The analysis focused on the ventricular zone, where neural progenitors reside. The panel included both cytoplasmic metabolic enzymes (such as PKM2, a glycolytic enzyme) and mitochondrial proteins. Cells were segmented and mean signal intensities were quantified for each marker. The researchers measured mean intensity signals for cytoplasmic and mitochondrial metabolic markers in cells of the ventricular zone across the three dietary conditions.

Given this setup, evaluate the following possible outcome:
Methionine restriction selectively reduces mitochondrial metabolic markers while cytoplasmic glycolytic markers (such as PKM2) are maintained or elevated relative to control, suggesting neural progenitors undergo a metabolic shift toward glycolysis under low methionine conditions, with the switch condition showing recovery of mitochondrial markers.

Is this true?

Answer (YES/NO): NO